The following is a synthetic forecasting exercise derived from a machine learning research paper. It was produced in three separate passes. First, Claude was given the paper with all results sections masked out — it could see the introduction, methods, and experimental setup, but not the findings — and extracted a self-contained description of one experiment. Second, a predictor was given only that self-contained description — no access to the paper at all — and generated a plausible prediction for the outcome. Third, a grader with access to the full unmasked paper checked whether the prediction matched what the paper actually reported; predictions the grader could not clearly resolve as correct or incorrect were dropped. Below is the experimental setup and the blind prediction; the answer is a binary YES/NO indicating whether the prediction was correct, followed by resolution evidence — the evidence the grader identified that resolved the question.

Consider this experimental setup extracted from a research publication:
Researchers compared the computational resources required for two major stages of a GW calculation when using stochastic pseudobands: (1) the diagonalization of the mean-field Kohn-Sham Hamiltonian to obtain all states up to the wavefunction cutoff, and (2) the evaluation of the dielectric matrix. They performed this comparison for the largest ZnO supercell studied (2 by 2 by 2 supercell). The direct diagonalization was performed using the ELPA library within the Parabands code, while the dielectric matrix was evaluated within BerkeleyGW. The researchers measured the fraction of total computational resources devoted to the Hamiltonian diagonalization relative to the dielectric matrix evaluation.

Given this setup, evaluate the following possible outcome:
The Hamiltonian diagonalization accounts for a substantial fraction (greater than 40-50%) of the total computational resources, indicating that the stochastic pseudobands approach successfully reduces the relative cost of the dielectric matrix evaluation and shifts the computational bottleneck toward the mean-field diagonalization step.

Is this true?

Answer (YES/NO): NO